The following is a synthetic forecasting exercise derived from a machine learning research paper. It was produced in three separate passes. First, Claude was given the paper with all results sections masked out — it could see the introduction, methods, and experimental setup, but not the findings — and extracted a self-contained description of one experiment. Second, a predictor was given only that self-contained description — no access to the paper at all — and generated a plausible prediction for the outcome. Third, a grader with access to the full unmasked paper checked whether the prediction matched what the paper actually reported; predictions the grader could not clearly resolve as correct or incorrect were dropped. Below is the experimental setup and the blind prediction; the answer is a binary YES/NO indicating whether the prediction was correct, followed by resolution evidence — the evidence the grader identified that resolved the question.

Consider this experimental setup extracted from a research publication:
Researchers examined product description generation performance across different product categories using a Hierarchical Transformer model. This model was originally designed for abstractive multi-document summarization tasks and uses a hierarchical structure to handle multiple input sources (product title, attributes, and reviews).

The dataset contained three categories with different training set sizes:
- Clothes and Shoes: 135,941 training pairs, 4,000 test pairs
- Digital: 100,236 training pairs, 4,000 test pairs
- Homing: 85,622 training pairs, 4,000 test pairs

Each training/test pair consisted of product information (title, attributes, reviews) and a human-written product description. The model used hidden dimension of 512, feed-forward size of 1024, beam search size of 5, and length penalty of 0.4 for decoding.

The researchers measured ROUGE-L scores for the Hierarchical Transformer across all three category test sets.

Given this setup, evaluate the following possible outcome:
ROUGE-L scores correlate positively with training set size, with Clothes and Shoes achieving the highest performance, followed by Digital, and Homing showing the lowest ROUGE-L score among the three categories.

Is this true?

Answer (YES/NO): NO